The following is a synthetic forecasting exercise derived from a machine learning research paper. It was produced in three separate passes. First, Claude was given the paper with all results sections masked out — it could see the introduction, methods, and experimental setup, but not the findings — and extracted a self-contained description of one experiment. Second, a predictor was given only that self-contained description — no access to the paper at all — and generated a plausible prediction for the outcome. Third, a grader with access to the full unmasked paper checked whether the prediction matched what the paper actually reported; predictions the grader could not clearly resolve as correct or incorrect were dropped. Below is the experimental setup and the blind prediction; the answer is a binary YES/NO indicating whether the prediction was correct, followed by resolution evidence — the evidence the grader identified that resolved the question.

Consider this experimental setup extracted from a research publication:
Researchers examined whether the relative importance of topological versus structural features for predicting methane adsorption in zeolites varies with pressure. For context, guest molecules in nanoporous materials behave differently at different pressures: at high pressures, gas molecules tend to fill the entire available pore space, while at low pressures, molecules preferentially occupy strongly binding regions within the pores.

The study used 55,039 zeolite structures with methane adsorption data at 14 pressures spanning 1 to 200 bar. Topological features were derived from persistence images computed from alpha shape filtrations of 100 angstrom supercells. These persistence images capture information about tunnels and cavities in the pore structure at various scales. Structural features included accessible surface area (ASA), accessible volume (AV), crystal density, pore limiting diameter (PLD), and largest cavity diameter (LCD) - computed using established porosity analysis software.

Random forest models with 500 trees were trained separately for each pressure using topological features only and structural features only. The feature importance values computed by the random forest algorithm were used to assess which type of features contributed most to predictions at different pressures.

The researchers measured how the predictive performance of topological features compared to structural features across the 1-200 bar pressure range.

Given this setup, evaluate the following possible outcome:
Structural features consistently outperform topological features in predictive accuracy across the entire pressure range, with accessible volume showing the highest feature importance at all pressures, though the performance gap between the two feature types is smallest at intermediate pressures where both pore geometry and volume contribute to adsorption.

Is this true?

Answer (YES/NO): NO